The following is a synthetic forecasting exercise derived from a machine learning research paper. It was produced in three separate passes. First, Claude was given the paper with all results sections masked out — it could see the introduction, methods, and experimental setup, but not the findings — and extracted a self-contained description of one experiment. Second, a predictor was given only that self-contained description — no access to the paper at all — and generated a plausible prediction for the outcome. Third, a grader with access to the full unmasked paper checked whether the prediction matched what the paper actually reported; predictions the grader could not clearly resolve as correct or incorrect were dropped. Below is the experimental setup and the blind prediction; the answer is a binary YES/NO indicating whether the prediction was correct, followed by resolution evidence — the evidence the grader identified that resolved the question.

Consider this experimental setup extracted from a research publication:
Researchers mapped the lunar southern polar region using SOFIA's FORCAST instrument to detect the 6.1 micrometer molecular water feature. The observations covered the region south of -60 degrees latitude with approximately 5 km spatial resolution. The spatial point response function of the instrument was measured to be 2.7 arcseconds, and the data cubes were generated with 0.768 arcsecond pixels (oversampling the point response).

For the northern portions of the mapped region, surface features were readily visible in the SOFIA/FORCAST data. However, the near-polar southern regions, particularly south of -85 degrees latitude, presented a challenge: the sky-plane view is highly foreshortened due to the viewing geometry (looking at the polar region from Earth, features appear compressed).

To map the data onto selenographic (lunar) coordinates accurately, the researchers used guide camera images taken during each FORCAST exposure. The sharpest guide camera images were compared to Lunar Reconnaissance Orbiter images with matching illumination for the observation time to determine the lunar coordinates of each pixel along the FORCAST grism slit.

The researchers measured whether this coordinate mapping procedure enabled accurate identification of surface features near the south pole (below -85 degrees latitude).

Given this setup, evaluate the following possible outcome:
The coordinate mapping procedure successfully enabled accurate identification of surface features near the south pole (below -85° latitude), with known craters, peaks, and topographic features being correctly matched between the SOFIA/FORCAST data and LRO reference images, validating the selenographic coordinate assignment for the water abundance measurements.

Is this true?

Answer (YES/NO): YES